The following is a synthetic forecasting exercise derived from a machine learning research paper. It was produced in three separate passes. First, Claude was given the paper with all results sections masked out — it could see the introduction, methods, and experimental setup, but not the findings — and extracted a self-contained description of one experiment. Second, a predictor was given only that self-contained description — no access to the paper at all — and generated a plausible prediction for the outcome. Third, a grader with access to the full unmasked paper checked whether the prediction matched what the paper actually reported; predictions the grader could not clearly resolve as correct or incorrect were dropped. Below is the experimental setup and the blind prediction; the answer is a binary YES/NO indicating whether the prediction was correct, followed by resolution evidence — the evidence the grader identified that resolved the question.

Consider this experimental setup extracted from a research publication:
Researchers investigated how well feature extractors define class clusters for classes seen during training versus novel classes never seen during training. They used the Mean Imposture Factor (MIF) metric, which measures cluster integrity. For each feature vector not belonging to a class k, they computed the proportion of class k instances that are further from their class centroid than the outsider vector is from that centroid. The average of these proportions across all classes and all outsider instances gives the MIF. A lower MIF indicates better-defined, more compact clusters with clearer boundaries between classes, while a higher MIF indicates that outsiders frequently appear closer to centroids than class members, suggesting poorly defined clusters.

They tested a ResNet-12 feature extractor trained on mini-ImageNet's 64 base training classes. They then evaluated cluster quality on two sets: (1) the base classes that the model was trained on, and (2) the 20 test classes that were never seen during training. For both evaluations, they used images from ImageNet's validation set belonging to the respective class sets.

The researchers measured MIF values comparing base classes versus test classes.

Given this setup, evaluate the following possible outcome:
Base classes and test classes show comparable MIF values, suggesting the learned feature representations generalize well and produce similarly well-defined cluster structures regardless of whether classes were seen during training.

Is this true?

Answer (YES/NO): NO